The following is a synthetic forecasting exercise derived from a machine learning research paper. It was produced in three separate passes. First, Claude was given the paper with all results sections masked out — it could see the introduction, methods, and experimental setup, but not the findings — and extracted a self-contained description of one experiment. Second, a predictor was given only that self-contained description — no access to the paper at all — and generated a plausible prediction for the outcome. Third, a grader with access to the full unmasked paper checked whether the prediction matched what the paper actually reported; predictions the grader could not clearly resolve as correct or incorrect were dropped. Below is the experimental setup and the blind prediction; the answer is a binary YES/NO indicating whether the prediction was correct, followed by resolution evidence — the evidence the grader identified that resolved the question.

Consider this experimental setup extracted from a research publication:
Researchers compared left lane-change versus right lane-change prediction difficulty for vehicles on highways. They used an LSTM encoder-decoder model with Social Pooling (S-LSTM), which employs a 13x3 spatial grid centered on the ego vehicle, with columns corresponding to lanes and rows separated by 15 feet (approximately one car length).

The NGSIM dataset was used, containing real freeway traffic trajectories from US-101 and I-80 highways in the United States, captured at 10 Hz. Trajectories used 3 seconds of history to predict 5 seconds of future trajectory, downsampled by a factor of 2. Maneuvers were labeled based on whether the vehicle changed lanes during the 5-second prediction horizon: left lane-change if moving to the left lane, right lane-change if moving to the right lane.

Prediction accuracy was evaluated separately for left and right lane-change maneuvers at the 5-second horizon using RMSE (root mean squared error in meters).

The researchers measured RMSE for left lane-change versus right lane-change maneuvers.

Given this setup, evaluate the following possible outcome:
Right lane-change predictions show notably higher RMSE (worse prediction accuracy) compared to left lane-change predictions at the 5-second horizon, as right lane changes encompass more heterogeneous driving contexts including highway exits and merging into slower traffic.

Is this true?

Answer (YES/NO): YES